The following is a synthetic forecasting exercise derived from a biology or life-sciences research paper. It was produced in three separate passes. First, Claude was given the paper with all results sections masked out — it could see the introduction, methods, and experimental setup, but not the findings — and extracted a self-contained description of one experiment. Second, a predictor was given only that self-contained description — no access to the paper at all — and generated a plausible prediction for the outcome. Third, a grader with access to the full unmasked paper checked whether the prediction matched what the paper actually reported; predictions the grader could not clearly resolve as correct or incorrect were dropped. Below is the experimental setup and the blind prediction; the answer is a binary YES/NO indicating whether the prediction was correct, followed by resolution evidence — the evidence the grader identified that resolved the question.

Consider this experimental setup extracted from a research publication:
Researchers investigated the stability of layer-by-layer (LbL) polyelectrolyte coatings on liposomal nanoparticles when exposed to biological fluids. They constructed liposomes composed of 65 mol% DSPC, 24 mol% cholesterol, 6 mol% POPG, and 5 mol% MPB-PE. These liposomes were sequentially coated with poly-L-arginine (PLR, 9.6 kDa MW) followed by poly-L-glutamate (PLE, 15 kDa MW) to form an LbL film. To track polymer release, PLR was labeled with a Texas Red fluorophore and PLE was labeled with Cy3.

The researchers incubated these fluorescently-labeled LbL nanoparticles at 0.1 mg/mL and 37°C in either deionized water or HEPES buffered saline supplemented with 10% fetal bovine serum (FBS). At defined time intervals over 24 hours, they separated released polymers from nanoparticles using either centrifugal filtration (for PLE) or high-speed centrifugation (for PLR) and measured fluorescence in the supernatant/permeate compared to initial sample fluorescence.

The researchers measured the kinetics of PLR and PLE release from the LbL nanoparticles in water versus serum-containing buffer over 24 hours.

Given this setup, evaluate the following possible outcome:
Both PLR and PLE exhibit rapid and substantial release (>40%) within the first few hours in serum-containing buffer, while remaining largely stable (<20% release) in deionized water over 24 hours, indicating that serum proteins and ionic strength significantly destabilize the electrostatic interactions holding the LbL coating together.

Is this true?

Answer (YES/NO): NO